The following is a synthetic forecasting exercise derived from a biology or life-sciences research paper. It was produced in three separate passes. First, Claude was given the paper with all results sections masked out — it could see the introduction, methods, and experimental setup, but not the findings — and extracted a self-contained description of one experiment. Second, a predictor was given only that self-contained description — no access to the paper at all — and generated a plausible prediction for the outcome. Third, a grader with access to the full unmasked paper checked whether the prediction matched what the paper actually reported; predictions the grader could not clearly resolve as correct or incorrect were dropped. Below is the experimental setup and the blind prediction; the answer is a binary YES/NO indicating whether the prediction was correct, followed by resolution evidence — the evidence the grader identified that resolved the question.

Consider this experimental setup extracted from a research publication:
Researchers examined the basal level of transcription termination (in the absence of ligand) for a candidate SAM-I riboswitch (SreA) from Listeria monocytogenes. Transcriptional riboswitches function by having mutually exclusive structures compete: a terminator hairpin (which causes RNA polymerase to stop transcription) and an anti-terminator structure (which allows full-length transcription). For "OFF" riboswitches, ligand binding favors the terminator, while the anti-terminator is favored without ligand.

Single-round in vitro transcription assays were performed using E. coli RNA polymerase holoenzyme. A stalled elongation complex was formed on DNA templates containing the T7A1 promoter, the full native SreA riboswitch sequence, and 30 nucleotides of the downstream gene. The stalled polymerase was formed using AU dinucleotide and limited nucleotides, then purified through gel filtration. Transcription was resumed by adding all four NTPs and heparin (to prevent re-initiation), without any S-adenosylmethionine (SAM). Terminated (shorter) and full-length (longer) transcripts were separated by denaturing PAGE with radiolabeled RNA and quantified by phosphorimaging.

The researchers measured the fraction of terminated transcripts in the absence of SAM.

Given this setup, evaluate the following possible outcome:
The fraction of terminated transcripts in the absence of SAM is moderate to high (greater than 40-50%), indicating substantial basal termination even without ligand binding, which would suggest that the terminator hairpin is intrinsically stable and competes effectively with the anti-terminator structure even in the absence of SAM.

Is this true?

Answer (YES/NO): NO